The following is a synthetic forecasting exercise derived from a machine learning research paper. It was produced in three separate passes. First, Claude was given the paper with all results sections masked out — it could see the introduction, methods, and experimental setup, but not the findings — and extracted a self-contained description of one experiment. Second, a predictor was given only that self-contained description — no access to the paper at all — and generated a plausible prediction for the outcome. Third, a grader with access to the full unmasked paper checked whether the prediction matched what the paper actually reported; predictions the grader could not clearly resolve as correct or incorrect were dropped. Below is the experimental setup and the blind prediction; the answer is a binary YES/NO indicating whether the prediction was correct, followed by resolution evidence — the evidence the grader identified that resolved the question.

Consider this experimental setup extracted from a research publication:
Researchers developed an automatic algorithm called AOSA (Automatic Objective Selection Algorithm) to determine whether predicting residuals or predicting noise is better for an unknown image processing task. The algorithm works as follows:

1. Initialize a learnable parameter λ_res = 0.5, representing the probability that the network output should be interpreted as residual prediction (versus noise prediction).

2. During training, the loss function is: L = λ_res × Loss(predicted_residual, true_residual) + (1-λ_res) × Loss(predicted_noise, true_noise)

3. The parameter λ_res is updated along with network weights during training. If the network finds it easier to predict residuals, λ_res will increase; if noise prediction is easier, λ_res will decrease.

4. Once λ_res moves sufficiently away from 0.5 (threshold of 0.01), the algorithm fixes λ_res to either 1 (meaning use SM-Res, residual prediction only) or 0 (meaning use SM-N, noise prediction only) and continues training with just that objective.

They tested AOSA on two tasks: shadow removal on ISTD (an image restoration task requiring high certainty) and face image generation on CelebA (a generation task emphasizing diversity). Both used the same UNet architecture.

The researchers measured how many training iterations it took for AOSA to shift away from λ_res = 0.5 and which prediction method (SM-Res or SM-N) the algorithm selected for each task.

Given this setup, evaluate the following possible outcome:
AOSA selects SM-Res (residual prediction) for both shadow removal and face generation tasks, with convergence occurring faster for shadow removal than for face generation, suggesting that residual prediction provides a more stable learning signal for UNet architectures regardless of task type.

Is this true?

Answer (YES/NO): NO